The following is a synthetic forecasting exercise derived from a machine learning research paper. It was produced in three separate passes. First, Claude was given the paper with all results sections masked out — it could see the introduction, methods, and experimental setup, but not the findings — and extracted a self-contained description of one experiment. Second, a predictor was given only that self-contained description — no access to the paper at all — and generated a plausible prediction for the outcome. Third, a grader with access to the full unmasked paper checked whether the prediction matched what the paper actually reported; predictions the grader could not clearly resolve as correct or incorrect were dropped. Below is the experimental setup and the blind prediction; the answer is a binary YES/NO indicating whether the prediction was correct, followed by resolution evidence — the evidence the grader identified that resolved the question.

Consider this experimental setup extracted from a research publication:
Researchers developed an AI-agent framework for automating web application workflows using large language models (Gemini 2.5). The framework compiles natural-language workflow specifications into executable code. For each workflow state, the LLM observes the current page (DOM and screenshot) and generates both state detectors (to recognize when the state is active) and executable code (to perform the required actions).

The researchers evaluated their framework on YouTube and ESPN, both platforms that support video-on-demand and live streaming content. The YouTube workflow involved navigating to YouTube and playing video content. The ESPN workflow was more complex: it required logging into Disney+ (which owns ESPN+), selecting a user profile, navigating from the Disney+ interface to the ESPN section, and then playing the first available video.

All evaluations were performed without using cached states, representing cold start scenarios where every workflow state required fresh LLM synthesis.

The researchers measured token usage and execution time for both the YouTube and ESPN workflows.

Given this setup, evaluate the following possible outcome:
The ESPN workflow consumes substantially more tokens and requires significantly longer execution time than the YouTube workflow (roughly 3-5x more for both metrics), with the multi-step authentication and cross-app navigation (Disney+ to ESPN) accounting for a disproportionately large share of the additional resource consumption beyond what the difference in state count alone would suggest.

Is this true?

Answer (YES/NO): NO